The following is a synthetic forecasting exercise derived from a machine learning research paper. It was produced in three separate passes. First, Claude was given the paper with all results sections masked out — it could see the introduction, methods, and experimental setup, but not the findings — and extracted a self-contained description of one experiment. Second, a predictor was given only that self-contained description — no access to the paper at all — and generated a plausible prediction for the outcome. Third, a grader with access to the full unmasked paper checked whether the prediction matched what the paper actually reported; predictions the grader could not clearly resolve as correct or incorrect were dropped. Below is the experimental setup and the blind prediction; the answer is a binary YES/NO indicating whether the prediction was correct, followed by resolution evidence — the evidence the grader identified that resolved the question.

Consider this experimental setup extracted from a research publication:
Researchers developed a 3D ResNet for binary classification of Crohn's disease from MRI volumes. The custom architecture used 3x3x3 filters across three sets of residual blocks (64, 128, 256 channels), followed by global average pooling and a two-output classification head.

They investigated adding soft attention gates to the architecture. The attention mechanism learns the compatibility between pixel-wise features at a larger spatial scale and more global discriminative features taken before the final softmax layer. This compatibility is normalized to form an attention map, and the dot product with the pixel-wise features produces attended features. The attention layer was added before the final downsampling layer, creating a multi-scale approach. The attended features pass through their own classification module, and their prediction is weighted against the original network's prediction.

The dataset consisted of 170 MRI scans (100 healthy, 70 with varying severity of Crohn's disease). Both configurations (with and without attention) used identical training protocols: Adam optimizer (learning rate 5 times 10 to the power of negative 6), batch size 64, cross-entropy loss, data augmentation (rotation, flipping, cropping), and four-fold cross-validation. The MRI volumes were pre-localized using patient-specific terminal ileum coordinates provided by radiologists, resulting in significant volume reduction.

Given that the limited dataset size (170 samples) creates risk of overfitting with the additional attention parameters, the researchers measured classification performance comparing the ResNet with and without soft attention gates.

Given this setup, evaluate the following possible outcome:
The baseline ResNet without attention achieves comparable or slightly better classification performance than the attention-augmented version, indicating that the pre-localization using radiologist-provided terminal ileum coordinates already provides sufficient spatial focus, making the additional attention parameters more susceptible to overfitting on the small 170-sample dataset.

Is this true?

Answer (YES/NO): NO